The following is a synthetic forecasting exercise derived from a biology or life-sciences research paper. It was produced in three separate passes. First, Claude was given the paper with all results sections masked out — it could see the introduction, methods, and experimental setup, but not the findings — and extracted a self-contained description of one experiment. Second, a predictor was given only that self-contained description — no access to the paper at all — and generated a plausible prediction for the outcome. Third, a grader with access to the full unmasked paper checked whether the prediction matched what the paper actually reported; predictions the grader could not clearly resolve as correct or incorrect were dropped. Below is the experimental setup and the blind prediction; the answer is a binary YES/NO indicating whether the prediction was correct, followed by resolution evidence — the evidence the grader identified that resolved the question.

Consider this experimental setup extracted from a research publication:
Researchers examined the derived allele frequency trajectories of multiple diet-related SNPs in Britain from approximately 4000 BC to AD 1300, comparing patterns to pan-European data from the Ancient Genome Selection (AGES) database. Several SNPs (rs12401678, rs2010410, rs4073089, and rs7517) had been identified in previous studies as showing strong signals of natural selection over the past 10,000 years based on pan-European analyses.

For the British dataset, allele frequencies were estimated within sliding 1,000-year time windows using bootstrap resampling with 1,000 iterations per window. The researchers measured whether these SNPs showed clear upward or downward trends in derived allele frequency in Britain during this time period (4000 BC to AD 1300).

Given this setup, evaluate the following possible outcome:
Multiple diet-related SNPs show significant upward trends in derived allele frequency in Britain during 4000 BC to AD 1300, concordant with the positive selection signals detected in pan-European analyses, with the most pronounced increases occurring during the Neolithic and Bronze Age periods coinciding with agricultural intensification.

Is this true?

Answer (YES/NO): NO